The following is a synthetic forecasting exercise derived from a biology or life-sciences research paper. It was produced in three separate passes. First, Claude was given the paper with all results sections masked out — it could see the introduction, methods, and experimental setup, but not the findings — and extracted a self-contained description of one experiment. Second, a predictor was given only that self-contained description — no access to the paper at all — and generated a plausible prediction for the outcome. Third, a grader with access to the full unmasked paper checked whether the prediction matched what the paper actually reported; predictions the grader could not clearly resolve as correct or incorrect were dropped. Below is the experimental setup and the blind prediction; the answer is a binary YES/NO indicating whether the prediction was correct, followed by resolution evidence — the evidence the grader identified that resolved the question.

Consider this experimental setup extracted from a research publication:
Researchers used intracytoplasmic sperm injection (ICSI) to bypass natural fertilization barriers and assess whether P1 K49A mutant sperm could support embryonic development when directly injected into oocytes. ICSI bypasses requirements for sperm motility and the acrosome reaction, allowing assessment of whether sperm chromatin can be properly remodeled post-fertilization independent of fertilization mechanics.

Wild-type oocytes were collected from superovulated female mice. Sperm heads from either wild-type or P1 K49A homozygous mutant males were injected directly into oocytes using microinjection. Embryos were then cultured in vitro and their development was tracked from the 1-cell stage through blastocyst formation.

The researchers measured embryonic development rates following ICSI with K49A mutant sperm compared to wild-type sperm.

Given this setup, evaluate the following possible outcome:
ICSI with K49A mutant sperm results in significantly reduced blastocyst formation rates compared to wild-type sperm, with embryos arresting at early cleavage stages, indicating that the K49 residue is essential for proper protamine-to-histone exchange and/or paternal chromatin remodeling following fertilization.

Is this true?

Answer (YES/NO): YES